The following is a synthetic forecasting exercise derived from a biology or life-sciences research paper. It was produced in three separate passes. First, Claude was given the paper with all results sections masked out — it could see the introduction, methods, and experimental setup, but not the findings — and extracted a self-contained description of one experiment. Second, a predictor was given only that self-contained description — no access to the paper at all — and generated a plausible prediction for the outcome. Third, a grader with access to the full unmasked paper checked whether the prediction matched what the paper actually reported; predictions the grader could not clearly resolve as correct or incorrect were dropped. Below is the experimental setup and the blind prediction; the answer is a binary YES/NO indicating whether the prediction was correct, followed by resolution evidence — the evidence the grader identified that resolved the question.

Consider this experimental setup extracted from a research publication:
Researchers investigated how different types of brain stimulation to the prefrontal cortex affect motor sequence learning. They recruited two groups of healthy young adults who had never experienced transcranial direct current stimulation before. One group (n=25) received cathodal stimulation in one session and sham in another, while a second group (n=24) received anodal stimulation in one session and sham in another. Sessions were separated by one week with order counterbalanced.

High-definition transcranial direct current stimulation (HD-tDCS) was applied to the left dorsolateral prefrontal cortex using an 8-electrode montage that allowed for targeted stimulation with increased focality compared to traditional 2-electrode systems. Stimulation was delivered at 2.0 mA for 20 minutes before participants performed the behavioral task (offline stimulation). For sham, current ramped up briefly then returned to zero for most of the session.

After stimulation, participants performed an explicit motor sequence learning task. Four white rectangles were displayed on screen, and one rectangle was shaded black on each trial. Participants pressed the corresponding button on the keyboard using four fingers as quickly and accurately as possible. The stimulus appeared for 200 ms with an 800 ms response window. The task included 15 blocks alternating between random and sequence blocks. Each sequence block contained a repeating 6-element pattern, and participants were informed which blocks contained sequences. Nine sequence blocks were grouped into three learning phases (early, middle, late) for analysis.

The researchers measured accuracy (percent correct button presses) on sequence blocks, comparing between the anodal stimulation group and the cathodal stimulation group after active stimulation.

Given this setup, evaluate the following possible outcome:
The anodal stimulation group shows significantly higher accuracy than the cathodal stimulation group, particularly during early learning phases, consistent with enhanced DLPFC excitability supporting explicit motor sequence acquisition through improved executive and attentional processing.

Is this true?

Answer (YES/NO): NO